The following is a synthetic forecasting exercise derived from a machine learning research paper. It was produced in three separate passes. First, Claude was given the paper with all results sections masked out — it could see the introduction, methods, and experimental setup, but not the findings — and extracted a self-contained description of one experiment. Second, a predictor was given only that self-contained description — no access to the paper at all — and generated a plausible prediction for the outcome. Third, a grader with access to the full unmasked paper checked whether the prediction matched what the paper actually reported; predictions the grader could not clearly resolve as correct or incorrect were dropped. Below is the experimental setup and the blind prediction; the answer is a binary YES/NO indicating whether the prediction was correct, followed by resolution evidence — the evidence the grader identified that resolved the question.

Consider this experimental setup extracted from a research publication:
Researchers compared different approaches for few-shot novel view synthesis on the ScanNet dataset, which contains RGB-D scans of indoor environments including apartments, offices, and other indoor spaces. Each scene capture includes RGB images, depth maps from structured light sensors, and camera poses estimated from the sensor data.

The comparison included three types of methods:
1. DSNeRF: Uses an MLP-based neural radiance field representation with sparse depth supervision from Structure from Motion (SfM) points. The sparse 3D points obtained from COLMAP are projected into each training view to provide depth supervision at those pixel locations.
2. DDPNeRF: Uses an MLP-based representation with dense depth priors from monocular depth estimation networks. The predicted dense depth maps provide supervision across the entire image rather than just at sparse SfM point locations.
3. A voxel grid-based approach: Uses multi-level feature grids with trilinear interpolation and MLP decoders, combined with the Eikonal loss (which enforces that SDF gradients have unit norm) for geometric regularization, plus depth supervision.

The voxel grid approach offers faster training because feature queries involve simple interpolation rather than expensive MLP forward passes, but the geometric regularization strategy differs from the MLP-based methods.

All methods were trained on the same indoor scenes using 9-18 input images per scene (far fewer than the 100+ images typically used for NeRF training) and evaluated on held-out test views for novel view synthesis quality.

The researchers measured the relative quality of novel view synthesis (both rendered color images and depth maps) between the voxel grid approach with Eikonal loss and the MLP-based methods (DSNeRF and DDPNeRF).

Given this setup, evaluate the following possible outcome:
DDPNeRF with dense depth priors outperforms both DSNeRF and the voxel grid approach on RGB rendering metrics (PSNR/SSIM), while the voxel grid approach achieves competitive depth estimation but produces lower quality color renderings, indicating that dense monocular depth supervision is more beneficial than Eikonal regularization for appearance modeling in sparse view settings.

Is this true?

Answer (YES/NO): NO